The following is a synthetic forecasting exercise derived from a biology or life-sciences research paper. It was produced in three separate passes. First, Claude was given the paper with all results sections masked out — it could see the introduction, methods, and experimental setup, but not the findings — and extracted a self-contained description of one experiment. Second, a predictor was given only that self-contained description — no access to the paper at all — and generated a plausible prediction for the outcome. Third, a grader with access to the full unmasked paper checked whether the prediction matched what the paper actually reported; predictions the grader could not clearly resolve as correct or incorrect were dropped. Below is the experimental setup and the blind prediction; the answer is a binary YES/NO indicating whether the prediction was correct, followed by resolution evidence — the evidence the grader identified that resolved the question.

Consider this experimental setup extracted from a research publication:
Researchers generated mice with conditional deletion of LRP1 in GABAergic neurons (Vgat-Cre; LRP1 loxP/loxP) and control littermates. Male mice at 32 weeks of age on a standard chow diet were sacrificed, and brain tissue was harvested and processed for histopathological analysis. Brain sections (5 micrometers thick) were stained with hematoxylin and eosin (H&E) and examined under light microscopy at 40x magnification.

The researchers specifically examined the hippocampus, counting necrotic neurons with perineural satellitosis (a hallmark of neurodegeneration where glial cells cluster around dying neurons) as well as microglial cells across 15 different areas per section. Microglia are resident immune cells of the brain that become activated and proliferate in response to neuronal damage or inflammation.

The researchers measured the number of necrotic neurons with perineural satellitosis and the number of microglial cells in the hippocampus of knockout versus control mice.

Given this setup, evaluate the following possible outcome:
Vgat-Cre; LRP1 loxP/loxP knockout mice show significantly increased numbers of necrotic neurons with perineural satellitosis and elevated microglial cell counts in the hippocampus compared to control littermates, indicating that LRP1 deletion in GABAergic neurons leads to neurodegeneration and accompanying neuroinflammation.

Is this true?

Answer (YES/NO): YES